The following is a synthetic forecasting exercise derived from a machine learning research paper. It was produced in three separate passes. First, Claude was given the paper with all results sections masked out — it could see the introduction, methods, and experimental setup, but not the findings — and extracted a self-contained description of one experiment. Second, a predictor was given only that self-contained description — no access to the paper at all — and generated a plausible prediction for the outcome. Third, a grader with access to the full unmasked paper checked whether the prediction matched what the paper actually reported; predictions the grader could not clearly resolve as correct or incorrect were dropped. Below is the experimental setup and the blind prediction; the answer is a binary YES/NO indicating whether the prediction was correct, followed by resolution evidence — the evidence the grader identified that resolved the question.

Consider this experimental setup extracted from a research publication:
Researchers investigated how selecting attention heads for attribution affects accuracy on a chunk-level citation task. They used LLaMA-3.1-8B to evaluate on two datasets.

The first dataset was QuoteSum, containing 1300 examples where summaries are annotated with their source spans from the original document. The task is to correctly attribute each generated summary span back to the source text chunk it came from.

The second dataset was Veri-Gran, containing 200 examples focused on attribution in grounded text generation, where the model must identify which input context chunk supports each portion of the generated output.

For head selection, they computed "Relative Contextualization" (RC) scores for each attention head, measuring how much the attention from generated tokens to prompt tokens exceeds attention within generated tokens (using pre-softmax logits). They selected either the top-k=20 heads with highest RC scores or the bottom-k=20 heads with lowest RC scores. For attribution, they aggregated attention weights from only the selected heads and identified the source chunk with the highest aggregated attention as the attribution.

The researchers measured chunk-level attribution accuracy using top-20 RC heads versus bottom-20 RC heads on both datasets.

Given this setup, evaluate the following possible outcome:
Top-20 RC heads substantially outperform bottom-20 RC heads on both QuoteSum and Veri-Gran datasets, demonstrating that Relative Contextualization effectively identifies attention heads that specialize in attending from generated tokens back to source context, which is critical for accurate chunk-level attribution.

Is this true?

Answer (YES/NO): YES